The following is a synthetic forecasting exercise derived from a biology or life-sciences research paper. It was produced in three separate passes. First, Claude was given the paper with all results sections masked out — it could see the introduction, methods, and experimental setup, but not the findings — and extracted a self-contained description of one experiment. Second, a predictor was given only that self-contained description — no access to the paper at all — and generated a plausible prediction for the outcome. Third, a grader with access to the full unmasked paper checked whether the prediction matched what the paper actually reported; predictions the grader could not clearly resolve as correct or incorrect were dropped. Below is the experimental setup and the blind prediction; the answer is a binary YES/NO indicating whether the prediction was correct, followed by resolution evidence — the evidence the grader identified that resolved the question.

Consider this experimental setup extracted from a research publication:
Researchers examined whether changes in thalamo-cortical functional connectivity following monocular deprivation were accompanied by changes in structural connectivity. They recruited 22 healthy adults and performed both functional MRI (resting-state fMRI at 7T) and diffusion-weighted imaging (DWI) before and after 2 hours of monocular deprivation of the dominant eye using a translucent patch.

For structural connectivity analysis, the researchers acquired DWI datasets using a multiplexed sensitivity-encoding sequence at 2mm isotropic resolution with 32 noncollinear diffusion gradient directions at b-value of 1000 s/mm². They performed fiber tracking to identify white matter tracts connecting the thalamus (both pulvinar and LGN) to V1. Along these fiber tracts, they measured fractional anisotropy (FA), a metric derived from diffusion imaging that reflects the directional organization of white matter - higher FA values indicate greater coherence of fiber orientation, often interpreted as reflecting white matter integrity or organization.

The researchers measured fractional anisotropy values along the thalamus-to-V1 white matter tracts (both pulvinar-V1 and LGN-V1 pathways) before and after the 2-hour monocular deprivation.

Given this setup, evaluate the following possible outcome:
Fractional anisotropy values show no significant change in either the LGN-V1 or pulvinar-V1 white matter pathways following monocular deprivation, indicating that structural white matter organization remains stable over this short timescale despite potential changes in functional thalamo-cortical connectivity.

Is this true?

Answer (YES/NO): YES